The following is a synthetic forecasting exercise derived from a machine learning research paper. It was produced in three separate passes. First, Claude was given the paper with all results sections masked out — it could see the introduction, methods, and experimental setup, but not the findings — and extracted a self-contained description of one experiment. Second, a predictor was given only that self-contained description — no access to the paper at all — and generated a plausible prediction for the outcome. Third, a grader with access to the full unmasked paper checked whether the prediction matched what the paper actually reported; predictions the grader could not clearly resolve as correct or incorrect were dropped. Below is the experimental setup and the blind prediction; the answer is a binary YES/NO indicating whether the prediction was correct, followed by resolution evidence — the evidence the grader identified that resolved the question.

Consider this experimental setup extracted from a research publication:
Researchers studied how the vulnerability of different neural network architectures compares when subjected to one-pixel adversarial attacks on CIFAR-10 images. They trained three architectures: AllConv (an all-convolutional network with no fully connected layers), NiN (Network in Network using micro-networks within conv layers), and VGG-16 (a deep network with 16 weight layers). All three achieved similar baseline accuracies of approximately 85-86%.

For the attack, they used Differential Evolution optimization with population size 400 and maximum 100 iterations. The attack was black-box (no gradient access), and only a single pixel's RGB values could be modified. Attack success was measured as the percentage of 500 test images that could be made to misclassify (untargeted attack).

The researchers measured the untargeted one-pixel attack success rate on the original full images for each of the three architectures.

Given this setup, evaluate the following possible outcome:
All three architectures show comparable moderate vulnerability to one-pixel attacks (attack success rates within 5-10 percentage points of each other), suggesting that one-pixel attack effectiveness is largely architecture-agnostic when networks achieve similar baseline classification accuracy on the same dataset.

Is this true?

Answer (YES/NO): NO